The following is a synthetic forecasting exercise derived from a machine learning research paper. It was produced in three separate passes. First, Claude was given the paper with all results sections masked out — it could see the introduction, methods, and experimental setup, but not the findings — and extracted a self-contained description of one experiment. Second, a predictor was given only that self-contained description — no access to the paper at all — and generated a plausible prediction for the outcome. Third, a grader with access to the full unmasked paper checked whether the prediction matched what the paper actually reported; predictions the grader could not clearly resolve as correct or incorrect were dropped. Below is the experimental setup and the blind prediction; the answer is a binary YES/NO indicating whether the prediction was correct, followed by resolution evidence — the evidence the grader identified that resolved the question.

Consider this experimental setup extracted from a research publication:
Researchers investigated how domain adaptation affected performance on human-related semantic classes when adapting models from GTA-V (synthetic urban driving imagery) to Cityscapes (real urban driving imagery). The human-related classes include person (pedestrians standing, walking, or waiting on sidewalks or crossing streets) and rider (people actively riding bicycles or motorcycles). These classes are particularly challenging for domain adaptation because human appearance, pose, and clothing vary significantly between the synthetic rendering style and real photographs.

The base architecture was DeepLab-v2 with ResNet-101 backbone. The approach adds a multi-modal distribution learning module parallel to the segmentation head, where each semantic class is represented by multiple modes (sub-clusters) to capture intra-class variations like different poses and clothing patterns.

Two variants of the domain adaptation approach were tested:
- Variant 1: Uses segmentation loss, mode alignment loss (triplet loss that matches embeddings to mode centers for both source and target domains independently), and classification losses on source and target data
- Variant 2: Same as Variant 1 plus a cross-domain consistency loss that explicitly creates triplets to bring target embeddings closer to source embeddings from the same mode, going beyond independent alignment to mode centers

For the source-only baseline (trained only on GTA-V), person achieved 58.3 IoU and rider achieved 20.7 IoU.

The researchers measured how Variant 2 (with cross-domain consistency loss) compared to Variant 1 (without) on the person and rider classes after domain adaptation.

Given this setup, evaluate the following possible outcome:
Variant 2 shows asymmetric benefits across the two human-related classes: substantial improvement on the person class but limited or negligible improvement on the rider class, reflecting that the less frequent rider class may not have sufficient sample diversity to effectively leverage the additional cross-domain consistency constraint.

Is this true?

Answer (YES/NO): NO